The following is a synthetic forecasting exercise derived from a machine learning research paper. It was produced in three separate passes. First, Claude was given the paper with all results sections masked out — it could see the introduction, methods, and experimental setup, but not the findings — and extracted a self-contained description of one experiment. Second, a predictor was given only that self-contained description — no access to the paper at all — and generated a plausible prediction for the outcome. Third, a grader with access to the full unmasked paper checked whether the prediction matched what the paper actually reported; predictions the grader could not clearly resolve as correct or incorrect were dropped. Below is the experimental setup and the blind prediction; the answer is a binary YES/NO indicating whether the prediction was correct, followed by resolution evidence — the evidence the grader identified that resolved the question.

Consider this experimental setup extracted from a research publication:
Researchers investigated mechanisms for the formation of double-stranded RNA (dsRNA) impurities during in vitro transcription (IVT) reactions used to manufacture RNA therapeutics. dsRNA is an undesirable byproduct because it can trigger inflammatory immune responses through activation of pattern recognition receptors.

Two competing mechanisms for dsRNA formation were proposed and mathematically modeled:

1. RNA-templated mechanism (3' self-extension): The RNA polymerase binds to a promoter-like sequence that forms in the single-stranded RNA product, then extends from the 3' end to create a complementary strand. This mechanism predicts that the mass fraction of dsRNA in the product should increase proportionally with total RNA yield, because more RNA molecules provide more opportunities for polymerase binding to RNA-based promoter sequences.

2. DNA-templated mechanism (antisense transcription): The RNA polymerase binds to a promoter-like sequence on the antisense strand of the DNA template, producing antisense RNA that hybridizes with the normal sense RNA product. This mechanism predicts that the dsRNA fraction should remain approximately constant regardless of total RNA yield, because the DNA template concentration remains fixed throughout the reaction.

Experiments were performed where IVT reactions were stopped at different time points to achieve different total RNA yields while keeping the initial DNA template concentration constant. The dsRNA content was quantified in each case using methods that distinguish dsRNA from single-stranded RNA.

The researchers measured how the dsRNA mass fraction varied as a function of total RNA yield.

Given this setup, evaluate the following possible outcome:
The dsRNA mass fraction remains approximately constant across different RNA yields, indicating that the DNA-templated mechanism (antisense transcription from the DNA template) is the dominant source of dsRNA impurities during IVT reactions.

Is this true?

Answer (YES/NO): YES